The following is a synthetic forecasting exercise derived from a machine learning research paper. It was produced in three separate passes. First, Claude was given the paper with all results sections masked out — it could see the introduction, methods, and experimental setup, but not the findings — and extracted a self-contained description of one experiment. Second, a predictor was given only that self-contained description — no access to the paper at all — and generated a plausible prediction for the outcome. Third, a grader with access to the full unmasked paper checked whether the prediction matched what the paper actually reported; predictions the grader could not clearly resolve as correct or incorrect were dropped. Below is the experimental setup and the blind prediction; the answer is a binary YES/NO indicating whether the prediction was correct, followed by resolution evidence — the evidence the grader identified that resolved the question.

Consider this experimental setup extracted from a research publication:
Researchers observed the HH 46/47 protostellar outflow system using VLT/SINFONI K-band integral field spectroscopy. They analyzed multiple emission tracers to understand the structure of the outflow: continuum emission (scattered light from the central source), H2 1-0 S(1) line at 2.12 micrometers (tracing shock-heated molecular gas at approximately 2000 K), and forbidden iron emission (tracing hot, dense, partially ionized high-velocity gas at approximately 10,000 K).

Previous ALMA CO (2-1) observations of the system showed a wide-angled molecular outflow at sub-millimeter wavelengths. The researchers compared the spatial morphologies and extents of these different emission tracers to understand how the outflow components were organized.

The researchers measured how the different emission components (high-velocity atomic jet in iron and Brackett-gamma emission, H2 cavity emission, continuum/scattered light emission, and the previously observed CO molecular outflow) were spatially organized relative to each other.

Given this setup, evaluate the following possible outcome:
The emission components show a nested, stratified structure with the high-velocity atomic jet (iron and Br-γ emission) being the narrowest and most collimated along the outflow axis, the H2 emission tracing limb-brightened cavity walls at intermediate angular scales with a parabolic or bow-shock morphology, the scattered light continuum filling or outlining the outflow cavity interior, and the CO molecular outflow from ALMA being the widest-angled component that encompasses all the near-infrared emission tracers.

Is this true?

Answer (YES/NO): NO